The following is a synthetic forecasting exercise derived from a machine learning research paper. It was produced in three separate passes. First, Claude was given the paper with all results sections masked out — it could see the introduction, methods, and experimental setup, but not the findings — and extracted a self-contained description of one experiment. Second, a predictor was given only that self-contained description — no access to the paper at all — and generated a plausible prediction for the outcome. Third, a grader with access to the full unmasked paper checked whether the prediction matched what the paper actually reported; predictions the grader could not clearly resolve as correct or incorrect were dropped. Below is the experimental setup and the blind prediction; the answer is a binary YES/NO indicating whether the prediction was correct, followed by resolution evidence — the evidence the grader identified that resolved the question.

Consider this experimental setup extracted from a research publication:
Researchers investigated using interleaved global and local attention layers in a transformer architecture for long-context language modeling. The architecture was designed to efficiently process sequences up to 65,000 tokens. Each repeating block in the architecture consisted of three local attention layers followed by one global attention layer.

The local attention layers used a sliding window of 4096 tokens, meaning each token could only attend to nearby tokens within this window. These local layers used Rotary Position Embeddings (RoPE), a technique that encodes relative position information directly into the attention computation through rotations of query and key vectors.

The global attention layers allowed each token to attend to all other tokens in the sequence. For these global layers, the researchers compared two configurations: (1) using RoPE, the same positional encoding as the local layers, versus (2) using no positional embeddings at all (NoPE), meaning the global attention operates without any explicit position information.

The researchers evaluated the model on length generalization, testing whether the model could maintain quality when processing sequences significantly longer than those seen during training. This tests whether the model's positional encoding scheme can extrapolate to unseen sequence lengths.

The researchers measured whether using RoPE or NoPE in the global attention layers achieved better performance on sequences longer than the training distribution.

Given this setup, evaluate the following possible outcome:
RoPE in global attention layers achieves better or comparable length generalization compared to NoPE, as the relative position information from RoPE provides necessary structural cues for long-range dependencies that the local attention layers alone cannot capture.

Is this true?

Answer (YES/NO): NO